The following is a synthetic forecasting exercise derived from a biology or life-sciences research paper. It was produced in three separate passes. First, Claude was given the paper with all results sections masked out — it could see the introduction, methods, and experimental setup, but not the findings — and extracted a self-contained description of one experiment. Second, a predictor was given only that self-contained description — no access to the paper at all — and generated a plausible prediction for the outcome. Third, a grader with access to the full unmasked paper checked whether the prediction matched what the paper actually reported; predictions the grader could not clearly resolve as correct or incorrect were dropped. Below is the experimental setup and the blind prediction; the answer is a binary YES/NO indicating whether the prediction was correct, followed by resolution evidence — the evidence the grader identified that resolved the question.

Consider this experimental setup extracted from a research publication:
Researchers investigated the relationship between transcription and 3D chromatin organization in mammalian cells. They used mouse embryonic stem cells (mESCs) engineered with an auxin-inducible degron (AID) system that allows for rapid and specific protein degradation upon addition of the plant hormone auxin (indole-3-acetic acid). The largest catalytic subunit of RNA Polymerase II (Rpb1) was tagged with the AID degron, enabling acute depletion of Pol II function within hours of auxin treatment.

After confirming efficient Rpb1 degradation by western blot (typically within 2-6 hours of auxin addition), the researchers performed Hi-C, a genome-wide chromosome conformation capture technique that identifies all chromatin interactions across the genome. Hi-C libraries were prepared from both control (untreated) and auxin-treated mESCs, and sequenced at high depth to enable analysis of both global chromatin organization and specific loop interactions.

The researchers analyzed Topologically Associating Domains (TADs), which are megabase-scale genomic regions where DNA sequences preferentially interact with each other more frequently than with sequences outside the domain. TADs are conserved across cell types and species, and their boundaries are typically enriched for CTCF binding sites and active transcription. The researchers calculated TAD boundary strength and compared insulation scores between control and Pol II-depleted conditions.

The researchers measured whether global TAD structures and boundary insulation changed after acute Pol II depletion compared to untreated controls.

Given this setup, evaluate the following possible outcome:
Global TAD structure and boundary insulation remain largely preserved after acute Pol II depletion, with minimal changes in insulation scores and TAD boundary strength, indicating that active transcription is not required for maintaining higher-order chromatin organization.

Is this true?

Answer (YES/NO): YES